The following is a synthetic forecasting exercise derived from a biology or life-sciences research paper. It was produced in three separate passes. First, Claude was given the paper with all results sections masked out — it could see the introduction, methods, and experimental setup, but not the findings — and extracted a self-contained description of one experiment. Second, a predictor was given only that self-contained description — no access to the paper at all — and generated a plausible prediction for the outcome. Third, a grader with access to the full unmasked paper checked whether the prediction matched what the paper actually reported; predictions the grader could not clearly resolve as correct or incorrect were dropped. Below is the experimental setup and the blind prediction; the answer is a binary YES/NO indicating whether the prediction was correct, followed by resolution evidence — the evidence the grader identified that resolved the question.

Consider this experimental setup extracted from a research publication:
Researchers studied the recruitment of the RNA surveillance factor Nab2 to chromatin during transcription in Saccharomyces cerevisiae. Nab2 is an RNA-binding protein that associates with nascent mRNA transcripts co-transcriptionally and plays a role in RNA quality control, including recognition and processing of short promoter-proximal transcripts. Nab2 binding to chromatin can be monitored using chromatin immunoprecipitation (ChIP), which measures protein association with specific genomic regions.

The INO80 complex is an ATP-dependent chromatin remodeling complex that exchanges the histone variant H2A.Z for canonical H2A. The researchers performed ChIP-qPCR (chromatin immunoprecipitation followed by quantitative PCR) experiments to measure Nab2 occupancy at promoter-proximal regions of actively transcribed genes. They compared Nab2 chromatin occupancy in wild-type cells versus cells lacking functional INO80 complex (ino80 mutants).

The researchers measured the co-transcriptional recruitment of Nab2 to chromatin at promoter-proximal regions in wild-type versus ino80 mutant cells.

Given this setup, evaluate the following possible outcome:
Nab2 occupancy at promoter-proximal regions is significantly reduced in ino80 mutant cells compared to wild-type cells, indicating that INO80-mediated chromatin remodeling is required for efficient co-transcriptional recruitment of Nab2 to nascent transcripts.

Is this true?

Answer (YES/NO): YES